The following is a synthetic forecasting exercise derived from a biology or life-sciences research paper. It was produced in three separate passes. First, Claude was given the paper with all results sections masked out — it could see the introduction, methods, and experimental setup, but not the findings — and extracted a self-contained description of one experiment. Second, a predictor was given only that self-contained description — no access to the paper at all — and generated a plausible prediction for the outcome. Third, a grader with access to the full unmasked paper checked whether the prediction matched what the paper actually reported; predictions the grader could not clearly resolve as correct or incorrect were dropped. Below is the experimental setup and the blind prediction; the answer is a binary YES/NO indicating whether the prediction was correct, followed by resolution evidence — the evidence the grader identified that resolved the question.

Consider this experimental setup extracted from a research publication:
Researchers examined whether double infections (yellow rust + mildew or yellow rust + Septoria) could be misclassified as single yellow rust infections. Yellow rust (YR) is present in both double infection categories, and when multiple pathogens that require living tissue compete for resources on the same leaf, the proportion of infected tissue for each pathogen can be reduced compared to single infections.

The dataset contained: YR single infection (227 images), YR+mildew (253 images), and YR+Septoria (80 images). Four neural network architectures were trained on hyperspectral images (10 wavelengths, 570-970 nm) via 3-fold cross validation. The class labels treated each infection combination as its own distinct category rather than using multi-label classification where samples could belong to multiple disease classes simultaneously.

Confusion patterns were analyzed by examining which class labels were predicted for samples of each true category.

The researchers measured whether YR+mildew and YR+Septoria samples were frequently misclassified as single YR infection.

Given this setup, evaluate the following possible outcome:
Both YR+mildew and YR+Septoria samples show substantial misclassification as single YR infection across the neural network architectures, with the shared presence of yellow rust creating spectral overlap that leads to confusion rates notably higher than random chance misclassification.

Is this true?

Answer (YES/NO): NO